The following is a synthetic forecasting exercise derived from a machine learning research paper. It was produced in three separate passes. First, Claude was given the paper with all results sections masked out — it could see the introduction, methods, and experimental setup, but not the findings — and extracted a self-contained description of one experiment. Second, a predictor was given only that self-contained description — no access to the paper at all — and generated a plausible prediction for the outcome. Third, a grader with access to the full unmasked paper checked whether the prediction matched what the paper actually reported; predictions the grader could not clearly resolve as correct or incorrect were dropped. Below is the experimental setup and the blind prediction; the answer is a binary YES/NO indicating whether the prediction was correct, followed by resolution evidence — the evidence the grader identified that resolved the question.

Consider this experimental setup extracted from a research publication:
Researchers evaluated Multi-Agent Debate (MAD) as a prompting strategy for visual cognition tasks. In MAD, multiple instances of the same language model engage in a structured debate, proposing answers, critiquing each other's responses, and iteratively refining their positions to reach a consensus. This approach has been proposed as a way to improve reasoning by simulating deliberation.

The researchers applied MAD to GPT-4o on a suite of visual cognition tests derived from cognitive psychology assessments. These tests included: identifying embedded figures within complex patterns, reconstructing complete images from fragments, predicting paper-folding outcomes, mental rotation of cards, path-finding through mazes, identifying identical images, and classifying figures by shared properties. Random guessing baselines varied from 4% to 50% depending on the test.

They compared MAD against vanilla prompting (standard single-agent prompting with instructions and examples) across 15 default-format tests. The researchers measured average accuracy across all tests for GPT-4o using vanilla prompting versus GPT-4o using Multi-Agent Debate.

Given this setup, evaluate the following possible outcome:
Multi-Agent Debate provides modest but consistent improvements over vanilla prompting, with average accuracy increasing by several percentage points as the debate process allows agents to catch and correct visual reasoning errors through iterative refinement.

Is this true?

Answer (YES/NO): NO